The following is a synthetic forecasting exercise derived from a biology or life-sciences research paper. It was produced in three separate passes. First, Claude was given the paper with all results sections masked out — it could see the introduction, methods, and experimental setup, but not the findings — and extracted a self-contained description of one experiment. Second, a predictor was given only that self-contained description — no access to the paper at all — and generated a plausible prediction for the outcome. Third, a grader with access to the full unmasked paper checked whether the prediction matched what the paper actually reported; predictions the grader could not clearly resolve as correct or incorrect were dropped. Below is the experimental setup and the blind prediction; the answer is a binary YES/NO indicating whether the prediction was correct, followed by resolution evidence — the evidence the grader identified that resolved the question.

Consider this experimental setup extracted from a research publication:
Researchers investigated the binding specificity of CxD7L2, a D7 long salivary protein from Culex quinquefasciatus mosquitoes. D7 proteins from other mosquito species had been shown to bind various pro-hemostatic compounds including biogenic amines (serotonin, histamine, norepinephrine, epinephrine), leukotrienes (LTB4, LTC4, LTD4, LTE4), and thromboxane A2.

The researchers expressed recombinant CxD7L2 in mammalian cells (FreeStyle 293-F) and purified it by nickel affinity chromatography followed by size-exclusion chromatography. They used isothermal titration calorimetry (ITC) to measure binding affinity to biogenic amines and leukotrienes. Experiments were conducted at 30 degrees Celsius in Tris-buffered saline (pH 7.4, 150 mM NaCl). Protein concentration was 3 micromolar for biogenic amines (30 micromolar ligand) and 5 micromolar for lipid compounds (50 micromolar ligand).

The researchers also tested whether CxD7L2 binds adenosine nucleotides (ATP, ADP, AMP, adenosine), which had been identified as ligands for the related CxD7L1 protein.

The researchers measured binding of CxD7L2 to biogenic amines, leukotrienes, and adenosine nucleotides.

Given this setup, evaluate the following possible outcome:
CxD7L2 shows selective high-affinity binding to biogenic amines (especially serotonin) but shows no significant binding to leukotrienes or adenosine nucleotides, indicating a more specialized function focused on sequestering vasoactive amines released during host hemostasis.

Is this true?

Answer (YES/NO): NO